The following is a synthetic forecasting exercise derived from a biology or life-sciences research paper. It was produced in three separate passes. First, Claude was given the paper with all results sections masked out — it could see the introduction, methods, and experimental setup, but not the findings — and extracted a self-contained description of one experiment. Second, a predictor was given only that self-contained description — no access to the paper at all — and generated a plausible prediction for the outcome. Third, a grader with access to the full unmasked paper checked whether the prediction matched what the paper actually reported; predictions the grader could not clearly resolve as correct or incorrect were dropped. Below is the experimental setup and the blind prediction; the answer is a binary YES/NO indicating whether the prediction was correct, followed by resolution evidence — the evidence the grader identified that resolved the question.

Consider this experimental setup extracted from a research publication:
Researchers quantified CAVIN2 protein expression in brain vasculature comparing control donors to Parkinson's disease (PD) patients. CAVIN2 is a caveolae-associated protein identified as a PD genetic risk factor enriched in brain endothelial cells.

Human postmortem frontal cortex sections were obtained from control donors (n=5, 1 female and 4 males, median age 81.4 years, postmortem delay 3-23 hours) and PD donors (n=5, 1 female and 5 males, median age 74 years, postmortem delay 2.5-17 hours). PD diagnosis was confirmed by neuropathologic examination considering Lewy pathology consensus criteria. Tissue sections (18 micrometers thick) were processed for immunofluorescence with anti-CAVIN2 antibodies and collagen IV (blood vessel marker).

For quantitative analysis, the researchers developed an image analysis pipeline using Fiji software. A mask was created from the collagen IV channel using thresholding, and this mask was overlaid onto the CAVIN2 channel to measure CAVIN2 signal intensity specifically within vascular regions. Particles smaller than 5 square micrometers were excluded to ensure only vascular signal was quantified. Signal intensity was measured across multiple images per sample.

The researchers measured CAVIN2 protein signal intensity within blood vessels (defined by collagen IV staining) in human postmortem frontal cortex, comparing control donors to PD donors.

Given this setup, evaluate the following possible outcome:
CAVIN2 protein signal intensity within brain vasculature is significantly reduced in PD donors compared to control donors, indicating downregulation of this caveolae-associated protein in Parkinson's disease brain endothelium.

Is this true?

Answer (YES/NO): YES